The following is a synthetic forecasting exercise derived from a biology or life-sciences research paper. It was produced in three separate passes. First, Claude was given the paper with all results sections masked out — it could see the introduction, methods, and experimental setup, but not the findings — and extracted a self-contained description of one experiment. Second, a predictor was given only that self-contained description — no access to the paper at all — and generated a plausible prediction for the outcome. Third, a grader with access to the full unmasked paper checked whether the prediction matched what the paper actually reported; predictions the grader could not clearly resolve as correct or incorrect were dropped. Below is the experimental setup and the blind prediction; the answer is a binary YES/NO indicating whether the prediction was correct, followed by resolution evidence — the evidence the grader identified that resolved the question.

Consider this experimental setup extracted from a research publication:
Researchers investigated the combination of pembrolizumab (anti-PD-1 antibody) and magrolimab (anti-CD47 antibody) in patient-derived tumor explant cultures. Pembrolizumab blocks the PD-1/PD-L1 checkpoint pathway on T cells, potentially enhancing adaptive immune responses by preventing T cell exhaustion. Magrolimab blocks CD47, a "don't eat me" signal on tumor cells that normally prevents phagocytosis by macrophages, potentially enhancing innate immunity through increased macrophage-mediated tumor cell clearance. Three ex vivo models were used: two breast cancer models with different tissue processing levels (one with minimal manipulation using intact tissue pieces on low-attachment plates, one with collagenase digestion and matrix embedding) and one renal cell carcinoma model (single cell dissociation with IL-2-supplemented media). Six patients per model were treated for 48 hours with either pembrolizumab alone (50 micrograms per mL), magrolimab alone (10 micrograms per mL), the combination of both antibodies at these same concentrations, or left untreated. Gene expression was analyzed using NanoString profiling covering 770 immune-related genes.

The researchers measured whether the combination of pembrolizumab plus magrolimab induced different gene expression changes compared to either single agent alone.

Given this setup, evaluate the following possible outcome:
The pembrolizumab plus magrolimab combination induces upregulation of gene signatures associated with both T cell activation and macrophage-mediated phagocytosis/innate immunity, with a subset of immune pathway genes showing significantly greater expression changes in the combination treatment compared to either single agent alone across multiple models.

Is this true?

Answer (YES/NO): NO